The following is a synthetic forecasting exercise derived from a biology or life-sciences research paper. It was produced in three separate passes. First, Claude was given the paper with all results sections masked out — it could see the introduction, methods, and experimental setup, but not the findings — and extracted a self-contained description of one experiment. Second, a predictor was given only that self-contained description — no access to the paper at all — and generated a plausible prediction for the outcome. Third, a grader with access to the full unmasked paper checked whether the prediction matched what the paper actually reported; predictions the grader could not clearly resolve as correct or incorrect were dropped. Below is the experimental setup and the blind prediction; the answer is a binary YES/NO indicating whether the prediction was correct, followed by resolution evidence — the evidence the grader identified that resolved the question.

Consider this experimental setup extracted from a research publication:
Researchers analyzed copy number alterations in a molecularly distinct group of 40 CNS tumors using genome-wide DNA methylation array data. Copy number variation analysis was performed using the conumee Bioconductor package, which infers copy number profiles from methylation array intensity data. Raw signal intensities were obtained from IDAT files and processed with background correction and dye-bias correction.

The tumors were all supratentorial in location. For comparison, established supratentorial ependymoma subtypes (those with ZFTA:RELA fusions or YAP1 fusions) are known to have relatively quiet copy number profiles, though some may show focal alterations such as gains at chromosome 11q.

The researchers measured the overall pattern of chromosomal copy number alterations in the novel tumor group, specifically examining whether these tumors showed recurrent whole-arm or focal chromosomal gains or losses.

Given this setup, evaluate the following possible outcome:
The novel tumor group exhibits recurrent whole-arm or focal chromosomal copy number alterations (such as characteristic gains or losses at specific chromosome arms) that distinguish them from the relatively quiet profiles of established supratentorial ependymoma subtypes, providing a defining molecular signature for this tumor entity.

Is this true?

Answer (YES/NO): NO